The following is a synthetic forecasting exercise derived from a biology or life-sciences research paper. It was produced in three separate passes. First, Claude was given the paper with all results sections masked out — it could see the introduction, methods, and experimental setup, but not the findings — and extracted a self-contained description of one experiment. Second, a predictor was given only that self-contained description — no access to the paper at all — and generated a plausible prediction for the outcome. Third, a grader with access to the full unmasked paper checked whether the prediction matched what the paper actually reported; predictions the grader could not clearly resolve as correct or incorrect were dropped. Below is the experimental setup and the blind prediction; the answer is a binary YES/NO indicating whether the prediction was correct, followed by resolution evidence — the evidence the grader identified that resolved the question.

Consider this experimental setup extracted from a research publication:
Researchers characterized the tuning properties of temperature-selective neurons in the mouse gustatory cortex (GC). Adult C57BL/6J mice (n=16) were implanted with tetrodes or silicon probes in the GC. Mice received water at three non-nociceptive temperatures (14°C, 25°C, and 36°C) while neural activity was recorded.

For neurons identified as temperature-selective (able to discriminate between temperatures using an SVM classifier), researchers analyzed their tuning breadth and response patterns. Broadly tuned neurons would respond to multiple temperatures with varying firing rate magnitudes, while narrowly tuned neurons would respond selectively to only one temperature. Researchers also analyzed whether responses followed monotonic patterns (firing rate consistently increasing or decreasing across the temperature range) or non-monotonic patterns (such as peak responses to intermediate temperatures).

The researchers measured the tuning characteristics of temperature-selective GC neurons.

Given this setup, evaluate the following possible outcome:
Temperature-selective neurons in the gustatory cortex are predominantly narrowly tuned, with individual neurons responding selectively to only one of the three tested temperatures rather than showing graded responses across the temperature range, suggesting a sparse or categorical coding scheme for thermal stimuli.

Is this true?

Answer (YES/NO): NO